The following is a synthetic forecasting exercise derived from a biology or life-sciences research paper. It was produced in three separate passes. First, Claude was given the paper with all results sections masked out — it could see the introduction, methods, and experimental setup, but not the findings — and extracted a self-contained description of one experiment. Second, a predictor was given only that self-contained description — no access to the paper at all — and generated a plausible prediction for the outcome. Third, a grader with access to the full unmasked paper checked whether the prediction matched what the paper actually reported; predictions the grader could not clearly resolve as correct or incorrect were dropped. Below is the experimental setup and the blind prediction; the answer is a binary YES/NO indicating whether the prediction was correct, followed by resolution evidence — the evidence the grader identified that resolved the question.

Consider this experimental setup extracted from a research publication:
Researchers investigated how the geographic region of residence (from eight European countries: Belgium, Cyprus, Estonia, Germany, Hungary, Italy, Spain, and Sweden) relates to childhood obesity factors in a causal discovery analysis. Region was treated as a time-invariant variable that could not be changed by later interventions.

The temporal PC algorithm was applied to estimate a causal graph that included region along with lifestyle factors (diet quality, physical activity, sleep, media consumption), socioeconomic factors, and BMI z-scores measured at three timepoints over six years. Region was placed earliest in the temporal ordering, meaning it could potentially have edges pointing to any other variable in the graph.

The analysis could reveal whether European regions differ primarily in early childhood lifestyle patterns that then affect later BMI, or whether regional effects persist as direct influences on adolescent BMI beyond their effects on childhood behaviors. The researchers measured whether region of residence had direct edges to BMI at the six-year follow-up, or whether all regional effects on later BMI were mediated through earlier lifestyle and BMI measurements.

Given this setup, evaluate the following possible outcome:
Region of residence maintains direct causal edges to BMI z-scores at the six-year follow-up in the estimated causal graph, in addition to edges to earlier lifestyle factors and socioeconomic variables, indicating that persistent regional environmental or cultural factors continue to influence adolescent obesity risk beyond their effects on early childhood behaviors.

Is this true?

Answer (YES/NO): YES